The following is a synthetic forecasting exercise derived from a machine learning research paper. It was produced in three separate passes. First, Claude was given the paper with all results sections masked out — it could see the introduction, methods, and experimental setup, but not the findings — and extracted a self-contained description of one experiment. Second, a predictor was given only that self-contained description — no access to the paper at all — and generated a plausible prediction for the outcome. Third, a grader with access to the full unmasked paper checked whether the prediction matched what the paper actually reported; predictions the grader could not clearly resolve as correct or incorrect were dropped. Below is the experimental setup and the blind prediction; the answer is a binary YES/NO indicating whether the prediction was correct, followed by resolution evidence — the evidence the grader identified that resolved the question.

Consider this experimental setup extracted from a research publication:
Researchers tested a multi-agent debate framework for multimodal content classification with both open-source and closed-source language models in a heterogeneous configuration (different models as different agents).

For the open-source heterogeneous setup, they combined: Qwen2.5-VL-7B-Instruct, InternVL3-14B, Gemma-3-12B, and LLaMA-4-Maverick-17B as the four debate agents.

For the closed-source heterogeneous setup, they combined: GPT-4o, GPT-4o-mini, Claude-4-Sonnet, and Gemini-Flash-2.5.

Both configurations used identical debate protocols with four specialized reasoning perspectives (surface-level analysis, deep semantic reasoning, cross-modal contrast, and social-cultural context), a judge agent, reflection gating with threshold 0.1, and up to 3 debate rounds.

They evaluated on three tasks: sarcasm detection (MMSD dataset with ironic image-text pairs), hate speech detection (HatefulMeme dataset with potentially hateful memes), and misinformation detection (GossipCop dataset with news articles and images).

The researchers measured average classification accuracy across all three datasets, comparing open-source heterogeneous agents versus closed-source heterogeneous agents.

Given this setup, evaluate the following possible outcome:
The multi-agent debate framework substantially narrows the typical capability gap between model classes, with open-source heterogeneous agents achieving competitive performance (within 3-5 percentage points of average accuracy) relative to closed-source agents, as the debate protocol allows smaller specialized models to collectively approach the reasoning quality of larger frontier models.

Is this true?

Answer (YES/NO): NO